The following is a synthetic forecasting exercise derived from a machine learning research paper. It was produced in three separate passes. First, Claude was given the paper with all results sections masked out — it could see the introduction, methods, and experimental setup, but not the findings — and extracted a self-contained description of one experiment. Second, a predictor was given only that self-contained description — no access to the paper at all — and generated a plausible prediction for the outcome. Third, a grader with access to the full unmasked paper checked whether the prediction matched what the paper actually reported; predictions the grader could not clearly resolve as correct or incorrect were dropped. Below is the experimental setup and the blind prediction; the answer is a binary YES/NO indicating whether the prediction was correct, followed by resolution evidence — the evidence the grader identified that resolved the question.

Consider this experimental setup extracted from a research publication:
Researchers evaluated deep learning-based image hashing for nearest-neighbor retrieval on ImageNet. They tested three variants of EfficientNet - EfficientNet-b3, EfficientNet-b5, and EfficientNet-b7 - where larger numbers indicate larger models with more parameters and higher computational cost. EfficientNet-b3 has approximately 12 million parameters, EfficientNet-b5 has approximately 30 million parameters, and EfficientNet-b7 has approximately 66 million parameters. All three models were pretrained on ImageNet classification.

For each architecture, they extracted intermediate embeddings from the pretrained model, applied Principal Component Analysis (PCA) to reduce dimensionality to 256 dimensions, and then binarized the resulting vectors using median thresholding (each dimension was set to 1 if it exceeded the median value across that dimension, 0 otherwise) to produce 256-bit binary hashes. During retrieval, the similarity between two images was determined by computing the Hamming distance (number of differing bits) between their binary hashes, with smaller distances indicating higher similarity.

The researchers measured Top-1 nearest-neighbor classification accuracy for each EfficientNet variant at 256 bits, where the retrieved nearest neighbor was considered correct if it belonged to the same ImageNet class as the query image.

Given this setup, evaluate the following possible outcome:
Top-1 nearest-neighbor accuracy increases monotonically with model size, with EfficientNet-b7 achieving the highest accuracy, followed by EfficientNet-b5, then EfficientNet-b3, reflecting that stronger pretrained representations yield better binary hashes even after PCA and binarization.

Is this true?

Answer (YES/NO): NO